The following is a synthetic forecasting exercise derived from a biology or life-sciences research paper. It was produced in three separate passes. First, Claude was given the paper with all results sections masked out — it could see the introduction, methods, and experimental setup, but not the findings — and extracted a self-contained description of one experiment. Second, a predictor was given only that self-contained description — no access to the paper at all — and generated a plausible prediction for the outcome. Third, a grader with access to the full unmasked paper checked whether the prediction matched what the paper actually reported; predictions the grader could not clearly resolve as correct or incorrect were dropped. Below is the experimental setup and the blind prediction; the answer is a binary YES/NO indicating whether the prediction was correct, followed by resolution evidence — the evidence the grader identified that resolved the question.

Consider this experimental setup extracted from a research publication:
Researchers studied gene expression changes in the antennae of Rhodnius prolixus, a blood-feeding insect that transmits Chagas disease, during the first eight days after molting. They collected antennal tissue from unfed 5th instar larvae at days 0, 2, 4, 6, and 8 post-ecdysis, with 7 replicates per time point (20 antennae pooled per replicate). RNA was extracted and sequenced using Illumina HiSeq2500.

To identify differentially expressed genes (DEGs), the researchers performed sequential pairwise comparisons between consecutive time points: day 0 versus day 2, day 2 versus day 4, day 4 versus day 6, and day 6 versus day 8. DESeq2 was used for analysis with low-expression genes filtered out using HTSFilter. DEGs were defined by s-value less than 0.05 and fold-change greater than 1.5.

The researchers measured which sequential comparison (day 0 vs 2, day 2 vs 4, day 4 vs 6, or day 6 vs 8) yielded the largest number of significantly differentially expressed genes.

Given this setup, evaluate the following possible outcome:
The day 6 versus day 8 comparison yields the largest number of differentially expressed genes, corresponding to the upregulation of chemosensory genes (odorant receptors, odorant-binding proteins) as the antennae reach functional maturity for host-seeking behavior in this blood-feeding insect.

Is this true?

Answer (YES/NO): NO